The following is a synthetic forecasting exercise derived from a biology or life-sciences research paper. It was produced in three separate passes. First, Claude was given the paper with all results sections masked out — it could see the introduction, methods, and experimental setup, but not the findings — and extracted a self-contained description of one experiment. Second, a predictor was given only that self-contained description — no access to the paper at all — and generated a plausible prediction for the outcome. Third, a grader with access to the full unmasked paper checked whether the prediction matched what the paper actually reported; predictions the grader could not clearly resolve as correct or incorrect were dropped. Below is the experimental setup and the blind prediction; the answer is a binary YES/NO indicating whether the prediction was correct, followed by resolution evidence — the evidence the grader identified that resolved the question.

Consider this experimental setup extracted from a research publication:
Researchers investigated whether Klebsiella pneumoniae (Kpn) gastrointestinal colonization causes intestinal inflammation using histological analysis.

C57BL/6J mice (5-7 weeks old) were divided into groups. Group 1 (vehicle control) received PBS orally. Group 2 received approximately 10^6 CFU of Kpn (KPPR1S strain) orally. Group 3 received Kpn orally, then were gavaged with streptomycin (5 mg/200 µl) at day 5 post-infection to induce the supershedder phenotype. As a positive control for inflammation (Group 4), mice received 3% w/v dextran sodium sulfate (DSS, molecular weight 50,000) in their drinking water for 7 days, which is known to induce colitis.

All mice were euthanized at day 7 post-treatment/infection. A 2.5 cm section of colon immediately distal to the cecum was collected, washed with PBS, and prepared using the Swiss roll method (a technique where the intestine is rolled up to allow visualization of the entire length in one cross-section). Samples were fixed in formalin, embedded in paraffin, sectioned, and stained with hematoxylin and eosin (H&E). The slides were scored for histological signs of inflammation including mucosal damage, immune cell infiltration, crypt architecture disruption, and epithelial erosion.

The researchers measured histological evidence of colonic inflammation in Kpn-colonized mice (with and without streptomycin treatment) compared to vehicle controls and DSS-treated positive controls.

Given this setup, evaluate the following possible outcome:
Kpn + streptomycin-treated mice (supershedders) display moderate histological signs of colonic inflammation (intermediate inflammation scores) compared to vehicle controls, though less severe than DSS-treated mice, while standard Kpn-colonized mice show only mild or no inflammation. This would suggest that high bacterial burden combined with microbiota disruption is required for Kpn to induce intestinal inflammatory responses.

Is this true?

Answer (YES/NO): NO